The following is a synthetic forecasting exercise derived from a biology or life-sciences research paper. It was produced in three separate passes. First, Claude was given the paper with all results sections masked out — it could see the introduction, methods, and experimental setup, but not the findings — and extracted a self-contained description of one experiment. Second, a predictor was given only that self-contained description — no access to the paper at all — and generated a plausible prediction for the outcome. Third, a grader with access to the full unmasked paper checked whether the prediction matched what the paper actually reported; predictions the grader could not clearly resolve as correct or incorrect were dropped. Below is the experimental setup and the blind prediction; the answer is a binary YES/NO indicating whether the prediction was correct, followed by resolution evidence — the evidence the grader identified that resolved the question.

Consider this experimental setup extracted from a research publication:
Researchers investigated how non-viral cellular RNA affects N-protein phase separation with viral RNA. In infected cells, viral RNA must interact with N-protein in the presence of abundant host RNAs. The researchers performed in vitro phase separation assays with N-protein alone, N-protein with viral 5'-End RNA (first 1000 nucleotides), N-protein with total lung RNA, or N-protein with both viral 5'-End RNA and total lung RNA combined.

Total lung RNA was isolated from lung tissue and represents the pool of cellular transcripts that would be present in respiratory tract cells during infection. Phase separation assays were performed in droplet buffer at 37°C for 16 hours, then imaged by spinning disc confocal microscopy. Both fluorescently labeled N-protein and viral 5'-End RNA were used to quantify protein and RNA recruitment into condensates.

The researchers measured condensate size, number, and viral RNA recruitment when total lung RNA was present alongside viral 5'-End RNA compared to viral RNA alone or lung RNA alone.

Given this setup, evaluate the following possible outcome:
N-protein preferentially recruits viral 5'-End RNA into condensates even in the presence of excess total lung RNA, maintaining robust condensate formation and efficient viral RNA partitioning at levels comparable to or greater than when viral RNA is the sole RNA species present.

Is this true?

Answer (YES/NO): YES